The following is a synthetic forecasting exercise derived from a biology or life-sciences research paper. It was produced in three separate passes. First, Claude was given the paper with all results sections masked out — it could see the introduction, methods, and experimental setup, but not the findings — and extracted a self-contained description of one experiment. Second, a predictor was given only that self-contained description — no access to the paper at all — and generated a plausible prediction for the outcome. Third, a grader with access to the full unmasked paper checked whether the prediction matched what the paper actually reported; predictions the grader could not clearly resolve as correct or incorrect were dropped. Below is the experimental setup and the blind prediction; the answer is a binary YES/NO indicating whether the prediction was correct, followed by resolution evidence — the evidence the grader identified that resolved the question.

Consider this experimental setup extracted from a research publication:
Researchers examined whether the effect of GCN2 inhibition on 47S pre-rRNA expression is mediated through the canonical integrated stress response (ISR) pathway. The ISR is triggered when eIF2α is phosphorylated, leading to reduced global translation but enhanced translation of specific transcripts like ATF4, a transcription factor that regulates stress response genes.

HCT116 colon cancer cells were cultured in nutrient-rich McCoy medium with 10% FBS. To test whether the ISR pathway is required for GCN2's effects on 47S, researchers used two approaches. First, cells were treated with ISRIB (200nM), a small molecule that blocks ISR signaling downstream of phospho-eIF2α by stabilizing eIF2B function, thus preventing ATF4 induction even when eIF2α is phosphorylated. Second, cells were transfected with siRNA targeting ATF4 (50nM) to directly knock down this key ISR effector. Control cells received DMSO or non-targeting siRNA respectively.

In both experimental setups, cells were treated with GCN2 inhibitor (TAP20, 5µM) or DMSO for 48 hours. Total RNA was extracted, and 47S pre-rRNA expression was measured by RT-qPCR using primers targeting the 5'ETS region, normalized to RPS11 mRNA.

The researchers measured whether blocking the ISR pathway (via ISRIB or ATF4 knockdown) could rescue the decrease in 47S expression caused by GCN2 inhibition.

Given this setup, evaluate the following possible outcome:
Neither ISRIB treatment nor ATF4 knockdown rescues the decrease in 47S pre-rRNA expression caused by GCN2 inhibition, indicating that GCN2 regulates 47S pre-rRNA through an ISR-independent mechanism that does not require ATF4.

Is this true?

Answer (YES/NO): YES